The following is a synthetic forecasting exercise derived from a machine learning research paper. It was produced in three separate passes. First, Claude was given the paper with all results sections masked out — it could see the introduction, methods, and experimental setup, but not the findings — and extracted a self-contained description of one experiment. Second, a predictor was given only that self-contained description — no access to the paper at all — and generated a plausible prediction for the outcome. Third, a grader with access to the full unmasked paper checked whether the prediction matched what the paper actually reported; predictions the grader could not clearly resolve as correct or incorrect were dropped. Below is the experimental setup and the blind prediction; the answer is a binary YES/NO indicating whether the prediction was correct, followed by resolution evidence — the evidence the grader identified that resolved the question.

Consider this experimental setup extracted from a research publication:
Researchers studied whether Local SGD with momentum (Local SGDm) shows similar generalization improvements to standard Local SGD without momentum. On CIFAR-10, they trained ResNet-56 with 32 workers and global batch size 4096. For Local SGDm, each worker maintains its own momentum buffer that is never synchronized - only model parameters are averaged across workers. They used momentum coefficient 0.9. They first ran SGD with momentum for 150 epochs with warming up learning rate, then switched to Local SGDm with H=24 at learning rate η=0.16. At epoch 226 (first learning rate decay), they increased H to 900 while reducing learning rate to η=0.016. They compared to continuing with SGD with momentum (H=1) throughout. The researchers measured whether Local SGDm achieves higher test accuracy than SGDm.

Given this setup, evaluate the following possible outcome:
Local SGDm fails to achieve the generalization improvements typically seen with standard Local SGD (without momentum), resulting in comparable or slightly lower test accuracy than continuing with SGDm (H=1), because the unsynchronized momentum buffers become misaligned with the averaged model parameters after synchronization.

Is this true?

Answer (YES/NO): NO